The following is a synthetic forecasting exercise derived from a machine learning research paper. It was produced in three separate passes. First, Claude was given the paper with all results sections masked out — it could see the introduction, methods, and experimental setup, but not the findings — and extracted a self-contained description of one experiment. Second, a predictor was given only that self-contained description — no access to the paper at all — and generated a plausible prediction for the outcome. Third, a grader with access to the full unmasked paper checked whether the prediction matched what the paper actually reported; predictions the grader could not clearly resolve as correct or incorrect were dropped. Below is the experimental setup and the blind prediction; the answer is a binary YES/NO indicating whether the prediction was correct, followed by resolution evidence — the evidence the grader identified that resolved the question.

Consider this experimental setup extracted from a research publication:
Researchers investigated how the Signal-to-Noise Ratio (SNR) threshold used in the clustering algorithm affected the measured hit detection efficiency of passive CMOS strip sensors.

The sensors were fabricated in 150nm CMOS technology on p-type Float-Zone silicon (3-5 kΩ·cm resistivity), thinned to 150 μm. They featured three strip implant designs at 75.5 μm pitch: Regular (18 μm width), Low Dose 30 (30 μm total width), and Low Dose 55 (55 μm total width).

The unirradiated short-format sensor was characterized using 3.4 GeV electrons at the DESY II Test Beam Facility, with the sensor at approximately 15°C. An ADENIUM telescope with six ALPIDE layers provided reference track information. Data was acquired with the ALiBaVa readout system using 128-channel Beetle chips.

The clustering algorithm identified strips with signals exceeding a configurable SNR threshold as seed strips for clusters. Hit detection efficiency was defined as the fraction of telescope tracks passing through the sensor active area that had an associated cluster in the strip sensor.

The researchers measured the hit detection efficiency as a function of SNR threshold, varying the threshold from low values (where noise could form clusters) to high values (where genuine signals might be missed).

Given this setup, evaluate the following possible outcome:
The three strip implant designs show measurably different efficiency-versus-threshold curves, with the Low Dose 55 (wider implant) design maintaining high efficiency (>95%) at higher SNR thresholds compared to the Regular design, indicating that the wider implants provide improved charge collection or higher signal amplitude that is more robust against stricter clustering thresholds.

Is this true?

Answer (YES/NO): NO